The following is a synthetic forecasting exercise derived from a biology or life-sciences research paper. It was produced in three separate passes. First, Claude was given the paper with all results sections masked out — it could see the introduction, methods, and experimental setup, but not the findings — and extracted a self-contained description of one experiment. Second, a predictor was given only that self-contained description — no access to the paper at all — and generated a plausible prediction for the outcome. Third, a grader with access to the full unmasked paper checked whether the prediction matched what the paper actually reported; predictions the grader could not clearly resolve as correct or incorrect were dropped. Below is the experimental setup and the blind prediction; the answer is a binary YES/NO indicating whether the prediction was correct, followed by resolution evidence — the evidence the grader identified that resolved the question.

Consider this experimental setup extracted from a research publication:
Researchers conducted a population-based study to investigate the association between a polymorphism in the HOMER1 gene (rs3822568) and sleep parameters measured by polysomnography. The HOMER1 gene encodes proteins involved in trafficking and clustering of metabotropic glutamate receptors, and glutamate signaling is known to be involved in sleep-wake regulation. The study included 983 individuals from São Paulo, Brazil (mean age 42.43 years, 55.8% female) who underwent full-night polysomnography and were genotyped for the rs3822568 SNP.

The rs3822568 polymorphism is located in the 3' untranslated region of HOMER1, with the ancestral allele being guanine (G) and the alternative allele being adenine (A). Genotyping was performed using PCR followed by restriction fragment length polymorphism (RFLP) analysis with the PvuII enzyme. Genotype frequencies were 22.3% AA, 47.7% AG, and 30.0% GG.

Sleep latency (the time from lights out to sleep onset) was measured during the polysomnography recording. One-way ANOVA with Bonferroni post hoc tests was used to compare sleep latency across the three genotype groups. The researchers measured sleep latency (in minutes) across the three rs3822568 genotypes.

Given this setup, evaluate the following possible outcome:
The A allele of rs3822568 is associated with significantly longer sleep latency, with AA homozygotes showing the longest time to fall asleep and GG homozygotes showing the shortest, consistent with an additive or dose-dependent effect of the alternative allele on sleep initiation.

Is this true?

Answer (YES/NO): NO